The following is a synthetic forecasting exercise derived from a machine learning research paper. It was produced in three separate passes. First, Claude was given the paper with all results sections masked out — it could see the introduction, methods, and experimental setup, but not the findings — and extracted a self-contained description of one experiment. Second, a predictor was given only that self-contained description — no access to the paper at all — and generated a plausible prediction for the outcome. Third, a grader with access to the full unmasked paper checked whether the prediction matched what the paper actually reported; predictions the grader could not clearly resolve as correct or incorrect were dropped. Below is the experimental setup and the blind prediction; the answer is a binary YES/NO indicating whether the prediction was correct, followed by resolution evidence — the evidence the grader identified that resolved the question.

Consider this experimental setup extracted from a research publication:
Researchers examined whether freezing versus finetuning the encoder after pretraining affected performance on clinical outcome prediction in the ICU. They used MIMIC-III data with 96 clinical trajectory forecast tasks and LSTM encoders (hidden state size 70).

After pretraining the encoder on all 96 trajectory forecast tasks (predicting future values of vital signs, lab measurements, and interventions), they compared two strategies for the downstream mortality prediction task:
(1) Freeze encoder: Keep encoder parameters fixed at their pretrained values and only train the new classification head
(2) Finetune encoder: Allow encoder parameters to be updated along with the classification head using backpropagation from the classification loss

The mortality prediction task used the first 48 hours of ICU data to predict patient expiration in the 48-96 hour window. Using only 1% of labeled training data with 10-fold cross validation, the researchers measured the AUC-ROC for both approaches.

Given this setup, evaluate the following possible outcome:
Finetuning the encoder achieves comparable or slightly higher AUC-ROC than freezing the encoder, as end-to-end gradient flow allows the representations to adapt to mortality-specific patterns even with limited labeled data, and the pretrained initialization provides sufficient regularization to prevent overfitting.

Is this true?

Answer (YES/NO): NO